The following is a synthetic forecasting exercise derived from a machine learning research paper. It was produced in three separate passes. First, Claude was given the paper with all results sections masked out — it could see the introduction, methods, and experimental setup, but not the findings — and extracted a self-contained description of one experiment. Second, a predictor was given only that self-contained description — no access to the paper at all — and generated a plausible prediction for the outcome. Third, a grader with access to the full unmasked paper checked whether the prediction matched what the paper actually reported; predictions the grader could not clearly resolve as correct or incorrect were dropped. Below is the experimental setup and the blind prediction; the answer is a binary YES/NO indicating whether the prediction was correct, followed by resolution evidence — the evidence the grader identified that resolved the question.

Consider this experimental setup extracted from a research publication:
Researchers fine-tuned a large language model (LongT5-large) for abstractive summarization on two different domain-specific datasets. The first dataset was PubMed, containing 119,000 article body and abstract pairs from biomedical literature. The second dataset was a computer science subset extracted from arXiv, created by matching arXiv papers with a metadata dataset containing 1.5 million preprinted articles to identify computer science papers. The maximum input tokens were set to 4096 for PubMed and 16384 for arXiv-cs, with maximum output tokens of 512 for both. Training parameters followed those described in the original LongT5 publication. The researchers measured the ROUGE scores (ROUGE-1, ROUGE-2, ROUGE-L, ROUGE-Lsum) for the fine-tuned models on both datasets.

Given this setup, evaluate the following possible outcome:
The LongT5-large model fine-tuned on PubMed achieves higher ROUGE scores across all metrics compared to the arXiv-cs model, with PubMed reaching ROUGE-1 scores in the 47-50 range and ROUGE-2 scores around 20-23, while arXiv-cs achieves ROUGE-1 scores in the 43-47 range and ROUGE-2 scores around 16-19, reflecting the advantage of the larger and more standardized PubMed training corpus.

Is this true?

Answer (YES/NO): NO